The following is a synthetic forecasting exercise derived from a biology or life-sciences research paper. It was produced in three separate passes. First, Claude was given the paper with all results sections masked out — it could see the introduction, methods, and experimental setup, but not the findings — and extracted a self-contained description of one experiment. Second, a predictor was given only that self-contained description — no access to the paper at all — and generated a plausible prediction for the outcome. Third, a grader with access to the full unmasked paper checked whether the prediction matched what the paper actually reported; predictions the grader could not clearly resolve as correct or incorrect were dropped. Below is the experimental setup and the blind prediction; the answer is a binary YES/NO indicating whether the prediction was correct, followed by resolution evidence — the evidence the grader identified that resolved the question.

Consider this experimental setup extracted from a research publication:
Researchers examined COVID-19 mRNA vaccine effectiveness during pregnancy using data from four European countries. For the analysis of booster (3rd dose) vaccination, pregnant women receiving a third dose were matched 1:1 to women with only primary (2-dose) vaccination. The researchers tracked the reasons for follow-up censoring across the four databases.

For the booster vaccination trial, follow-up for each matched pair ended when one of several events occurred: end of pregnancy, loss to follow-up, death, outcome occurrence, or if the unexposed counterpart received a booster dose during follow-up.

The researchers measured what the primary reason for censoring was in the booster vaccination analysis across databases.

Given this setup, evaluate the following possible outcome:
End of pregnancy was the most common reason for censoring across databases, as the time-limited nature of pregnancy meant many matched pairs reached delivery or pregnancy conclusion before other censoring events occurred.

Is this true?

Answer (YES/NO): YES